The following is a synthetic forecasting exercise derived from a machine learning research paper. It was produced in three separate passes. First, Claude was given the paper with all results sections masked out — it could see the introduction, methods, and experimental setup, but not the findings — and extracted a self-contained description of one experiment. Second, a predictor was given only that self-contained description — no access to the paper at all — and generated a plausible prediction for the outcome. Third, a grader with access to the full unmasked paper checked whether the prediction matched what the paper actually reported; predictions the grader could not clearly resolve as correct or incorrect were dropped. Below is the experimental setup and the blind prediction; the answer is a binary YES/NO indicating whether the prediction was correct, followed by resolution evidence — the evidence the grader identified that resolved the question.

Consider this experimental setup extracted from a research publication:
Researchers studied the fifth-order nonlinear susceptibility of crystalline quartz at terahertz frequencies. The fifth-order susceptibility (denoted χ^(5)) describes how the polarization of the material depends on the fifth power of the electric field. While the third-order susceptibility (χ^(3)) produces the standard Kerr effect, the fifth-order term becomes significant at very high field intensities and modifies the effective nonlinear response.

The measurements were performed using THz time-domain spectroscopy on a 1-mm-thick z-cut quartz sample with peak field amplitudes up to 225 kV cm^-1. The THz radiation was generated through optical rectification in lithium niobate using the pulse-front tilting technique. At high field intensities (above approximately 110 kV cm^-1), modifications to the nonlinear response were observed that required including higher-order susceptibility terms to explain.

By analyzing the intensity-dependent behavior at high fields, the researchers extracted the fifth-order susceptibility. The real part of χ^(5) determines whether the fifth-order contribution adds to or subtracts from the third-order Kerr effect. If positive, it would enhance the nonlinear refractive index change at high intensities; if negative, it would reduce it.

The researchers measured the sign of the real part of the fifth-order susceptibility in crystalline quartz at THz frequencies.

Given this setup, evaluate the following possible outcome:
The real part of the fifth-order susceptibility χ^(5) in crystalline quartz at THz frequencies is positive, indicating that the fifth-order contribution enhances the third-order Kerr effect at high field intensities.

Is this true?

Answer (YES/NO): NO